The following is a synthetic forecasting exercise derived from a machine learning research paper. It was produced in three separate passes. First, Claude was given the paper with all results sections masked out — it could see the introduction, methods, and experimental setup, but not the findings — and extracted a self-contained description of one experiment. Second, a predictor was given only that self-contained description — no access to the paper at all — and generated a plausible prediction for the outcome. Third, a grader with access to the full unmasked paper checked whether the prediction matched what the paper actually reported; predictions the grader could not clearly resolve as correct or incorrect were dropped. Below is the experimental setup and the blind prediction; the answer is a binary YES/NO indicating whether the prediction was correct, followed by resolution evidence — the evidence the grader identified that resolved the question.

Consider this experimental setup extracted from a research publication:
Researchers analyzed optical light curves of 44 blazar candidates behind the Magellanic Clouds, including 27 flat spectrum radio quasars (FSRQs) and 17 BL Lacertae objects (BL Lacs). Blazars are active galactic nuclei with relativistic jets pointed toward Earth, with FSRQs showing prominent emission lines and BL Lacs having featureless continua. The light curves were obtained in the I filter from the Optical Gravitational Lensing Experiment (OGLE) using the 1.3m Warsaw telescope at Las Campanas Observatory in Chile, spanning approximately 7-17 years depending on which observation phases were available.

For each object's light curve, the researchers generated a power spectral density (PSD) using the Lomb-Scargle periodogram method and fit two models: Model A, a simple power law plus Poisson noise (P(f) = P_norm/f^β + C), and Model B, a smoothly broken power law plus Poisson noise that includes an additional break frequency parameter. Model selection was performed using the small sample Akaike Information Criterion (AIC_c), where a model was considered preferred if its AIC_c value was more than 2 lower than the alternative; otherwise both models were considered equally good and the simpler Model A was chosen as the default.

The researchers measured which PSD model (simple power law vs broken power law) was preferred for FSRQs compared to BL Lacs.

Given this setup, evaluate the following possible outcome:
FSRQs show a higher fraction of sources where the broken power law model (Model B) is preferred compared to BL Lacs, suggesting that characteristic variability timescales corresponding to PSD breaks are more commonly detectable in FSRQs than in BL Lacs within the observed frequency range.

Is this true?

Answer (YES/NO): YES